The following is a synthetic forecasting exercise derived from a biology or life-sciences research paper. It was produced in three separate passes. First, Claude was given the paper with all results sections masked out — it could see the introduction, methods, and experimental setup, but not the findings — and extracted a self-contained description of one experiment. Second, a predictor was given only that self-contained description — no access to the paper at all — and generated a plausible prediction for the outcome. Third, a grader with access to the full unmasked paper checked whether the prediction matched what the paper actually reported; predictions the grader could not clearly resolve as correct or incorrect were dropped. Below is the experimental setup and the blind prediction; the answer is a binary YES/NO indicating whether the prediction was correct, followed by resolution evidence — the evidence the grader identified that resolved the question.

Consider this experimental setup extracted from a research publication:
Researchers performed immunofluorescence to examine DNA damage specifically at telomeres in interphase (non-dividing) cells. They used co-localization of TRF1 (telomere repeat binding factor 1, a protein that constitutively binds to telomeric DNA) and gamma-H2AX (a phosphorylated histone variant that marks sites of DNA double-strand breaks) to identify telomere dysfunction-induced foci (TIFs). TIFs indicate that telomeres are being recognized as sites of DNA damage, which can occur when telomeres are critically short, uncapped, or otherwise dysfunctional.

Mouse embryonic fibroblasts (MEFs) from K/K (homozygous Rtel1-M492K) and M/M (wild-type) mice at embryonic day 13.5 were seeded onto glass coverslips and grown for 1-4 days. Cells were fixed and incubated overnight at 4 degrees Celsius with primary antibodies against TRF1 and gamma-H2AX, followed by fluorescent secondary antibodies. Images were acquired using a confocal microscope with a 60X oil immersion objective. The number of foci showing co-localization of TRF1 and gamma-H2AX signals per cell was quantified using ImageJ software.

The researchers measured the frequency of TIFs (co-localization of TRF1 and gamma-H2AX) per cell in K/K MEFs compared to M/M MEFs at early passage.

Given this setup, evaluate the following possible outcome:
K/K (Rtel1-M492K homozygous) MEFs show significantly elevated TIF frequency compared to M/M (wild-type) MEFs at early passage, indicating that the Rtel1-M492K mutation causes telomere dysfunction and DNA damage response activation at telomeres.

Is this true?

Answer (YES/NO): NO